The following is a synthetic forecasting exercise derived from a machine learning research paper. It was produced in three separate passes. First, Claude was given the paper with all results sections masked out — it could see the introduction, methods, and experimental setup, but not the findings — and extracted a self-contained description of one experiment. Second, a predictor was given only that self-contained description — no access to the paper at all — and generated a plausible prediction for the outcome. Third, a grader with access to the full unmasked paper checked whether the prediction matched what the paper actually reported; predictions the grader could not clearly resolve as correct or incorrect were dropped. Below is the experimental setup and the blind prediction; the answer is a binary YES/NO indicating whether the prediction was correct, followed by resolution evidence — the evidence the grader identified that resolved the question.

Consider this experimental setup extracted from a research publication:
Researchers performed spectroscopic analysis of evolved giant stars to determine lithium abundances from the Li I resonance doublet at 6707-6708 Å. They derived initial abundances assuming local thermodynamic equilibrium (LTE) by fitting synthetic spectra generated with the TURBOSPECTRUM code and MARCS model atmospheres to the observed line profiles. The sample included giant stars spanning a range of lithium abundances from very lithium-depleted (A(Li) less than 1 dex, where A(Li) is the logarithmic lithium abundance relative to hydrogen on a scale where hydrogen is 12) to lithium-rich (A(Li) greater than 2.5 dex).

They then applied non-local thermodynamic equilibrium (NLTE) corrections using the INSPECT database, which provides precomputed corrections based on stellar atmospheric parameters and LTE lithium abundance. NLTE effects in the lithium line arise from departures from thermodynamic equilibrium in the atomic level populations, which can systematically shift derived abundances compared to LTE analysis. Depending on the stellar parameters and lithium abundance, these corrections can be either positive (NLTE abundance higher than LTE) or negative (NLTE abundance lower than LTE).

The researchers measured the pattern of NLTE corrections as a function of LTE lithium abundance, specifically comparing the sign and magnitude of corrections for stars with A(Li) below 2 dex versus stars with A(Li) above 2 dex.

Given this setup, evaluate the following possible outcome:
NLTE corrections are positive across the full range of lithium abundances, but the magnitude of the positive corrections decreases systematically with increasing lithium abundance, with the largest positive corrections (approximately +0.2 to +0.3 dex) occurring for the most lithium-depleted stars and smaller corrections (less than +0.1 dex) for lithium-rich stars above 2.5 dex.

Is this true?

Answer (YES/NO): NO